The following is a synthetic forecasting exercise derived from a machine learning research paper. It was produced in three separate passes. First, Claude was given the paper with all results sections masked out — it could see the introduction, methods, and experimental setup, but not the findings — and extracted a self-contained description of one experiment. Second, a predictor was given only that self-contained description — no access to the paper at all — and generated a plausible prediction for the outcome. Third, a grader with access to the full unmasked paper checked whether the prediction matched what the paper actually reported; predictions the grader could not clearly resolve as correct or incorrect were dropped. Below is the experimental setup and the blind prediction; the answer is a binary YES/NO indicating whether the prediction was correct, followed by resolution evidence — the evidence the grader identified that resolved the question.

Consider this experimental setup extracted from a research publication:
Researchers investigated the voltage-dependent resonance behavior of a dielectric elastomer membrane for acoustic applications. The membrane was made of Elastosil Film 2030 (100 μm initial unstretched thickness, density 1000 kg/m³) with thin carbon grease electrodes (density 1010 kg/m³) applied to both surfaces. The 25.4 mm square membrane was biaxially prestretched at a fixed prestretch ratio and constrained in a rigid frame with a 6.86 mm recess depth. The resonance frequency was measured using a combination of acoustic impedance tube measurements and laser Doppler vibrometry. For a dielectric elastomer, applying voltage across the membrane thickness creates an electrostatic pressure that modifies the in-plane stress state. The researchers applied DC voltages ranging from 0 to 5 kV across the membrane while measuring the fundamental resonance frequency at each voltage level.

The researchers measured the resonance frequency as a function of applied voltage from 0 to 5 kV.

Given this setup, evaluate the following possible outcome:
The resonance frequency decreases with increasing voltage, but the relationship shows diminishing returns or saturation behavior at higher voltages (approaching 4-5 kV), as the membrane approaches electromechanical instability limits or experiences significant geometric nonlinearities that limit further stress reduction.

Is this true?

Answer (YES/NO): NO